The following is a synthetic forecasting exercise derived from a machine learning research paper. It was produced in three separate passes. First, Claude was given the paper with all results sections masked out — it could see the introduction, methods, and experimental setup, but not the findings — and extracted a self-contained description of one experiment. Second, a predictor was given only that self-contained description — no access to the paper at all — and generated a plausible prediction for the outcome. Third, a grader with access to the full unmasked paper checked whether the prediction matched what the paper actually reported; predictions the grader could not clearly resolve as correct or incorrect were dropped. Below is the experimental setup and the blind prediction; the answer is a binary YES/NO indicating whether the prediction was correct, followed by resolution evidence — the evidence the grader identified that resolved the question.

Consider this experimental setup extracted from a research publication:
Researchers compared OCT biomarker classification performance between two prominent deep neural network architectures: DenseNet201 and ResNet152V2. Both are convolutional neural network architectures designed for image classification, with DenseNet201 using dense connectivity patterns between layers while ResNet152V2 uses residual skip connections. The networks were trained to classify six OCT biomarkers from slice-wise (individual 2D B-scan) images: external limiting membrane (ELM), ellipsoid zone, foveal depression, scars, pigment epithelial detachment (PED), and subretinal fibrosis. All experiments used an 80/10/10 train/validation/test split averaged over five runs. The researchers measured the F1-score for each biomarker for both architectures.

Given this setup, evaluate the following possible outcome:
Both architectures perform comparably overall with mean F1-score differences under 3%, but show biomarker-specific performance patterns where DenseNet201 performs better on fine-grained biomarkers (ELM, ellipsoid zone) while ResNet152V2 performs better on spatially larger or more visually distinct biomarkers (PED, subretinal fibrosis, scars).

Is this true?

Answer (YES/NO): NO